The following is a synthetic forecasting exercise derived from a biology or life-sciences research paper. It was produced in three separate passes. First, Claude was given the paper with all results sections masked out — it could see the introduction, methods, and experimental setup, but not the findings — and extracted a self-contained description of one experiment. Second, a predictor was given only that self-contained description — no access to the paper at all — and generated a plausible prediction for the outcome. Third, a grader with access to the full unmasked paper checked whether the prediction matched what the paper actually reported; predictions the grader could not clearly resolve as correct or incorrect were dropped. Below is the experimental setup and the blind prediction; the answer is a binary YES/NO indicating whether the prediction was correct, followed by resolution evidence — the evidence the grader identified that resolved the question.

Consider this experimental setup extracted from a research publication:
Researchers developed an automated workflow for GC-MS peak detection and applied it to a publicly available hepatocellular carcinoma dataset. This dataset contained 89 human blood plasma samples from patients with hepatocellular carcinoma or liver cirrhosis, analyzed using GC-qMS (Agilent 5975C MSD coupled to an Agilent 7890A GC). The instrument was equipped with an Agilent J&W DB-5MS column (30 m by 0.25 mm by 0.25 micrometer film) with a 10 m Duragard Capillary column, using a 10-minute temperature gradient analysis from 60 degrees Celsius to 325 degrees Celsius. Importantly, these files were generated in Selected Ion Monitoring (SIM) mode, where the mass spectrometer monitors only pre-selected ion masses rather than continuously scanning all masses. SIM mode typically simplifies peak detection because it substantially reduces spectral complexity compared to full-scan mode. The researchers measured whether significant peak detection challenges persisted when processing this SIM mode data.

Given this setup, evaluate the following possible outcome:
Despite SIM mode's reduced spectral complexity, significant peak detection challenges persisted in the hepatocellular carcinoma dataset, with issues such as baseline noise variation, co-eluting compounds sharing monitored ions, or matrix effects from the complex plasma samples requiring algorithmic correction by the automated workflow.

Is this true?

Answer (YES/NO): NO